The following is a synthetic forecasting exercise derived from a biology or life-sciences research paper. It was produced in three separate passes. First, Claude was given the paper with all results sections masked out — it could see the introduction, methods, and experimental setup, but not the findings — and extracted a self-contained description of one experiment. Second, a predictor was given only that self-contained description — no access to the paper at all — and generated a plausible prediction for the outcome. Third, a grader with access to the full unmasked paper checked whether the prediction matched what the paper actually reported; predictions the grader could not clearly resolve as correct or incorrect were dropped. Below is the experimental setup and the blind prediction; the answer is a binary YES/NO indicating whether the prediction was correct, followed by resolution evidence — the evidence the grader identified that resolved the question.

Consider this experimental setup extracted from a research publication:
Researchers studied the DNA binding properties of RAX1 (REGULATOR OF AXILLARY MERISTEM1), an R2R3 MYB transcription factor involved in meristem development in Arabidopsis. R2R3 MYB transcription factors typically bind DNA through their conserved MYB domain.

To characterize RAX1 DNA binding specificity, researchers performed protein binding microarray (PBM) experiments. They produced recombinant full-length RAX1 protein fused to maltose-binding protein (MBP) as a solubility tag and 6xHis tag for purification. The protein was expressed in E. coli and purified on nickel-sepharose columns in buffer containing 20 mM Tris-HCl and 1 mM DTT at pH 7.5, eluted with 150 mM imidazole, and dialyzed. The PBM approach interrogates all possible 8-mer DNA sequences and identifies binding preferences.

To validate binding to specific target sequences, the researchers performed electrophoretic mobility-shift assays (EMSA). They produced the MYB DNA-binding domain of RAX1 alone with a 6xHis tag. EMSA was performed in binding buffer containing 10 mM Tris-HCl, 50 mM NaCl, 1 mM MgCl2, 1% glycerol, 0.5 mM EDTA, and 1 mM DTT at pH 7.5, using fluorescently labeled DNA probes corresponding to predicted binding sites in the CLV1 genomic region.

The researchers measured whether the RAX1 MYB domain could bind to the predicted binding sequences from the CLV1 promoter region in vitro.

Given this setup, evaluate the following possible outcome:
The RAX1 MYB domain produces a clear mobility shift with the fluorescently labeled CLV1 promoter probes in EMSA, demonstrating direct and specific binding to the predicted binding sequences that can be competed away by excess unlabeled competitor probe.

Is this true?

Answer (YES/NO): NO